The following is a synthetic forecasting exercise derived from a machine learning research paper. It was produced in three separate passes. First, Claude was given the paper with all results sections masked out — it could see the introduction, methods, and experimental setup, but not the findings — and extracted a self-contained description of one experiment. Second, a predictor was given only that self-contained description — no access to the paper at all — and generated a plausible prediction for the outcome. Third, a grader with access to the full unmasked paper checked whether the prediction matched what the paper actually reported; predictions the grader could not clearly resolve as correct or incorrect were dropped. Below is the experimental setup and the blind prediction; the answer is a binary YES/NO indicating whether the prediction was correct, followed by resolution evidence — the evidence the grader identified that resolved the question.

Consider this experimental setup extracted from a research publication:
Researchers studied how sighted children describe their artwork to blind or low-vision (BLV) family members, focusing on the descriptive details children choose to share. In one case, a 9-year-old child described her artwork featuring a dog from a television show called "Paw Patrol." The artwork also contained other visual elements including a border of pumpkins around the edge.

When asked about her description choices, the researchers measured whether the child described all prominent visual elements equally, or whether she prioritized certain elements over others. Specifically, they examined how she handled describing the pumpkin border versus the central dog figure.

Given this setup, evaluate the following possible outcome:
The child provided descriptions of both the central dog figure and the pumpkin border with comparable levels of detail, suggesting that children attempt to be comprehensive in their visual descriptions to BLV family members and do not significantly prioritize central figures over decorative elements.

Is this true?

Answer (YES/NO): NO